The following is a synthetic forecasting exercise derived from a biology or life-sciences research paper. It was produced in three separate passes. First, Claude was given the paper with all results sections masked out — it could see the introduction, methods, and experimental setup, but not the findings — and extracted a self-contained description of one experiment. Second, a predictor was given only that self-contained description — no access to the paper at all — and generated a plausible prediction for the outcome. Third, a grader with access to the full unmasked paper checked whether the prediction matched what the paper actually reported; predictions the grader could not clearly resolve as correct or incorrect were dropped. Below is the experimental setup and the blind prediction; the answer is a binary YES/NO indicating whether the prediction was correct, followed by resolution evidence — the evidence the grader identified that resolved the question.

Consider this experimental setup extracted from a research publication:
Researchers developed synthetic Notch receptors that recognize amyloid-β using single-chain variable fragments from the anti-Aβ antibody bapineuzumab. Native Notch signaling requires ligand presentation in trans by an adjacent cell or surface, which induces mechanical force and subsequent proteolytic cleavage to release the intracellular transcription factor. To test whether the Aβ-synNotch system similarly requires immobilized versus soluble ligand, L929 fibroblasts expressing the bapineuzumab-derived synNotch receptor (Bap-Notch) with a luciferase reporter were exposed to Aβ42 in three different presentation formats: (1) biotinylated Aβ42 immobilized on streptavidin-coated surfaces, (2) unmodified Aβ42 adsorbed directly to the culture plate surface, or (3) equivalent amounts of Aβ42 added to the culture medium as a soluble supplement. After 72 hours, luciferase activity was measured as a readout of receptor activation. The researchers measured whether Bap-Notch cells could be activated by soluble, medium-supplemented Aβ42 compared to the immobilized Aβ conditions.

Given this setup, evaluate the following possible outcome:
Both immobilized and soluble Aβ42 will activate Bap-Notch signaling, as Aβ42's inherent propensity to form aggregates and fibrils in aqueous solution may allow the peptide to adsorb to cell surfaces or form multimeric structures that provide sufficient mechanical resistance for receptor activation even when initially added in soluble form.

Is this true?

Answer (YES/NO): YES